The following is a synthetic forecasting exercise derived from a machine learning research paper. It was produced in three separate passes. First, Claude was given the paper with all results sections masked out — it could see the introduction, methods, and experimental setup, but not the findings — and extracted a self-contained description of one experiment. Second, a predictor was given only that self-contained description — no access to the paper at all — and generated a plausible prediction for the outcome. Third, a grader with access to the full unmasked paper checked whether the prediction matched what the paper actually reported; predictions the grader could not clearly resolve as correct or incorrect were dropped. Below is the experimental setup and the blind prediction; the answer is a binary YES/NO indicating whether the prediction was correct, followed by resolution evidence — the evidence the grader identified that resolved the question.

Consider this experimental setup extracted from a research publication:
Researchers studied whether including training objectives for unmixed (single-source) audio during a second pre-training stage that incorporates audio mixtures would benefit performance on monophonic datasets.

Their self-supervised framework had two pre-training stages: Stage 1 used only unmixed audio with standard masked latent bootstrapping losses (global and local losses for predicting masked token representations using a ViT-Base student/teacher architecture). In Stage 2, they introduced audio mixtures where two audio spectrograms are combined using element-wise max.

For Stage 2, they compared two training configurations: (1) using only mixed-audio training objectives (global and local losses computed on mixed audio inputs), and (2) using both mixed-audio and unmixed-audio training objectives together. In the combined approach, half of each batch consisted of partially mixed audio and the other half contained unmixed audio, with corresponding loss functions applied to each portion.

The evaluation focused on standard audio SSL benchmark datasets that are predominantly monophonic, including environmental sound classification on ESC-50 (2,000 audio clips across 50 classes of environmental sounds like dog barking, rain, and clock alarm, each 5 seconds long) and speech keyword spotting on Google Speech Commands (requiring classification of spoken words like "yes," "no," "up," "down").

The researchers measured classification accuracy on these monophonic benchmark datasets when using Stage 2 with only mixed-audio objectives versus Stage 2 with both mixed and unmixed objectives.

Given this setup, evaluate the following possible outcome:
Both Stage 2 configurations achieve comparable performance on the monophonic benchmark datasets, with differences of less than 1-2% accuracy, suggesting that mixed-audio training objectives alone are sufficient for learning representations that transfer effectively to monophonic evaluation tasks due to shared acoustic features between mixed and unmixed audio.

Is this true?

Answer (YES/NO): NO